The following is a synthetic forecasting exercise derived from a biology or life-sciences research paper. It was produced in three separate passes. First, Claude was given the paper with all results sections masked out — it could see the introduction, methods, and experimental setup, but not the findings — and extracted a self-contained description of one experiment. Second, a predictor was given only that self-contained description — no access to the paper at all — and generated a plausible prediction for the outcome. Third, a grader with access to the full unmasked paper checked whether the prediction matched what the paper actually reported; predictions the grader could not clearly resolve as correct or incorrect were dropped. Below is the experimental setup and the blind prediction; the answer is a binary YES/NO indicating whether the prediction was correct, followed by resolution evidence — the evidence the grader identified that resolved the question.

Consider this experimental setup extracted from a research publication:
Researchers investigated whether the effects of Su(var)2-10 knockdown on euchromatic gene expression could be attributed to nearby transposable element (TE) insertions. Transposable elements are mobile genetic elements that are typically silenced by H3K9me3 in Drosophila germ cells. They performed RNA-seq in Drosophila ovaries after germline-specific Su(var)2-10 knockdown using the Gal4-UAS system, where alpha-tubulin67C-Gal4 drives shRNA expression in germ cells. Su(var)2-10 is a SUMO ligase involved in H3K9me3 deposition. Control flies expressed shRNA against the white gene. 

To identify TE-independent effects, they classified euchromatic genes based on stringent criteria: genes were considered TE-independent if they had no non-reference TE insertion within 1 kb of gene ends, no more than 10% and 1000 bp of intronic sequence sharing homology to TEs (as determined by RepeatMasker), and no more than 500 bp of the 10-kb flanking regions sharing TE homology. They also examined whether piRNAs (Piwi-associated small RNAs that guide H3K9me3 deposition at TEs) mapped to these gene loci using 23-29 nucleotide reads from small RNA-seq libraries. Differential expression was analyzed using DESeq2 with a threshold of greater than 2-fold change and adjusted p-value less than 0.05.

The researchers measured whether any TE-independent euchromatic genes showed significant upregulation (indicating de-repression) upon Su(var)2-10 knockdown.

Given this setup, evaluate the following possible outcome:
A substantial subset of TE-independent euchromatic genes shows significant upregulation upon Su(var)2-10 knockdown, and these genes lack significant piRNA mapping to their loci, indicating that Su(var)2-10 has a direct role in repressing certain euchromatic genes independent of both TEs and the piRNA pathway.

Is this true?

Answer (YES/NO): YES